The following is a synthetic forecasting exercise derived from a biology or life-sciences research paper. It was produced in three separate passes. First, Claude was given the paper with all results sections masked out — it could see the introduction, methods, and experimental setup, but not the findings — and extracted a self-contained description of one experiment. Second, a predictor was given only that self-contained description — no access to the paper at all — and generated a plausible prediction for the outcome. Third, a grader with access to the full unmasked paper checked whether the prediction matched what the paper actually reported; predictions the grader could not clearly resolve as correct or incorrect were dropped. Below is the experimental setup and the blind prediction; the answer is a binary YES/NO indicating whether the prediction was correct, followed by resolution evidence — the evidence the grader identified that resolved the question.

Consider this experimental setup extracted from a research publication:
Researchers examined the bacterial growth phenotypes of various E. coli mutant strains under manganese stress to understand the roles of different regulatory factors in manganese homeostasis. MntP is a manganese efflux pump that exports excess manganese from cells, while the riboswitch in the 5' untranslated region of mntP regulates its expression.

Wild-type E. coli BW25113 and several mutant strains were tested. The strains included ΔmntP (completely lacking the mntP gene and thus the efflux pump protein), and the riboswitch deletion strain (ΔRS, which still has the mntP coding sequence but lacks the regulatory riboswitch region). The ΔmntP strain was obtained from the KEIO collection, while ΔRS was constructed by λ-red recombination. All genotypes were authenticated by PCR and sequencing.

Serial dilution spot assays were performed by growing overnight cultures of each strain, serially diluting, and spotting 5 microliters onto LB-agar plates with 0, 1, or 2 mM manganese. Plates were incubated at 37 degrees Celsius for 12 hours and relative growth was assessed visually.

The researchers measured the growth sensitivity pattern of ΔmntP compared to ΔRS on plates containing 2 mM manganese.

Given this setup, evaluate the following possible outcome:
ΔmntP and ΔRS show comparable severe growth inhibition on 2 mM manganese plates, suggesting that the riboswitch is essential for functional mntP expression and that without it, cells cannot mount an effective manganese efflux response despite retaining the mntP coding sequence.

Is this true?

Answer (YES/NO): NO